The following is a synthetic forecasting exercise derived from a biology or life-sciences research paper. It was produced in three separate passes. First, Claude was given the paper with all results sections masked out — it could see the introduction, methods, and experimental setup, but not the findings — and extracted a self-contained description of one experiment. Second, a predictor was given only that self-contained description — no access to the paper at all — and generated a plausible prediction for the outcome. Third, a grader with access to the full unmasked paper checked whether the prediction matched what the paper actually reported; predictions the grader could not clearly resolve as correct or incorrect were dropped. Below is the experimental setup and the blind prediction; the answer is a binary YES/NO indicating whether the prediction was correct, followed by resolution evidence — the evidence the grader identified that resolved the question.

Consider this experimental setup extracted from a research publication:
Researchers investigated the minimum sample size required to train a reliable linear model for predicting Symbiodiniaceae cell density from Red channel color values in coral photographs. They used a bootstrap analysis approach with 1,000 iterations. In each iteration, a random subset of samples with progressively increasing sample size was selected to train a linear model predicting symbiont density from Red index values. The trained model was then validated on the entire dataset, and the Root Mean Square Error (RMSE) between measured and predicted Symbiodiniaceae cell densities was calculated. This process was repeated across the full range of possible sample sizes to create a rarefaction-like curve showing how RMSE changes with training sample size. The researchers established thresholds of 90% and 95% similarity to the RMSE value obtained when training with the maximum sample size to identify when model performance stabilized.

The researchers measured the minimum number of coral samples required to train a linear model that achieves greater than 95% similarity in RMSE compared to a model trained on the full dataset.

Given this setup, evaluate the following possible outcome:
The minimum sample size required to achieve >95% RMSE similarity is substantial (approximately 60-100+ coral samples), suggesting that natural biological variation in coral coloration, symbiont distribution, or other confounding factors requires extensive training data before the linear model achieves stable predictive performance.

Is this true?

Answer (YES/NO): NO